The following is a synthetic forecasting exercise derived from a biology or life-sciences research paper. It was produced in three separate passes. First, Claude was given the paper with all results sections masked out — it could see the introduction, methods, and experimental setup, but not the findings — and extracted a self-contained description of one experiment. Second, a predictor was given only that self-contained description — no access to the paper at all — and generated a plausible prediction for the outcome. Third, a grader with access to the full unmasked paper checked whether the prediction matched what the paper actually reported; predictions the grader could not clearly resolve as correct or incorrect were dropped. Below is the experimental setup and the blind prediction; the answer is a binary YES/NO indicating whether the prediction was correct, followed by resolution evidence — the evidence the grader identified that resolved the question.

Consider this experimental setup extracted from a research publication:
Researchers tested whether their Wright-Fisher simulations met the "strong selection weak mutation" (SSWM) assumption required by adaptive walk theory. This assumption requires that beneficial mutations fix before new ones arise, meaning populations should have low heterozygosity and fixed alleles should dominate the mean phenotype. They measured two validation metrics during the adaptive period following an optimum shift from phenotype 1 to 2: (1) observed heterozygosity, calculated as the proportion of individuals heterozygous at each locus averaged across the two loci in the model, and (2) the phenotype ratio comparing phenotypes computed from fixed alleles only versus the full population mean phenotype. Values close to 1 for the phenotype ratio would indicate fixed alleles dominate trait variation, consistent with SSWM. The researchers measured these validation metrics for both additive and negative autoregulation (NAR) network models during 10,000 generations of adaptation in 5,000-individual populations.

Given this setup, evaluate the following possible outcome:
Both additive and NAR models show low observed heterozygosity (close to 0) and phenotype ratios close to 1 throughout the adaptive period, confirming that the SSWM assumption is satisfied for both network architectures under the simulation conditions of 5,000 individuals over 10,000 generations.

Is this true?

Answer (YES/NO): NO